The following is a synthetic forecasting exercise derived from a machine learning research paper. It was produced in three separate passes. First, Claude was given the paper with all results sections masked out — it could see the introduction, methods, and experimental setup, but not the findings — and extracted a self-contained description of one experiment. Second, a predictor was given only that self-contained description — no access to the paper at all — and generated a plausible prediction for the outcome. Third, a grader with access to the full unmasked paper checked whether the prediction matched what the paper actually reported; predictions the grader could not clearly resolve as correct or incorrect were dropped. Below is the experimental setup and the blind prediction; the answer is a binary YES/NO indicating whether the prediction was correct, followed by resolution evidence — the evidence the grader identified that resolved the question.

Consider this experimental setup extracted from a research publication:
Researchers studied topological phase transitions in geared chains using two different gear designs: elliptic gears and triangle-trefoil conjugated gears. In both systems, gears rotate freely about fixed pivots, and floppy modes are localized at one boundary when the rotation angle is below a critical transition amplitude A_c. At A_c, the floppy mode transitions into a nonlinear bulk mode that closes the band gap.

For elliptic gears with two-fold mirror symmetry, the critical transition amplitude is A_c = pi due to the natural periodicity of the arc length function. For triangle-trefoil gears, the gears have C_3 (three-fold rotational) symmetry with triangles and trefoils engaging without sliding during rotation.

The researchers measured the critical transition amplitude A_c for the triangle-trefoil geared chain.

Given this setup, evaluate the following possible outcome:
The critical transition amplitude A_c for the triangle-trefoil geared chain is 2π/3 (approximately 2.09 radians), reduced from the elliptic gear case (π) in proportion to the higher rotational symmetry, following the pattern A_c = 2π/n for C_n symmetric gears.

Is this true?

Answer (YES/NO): NO